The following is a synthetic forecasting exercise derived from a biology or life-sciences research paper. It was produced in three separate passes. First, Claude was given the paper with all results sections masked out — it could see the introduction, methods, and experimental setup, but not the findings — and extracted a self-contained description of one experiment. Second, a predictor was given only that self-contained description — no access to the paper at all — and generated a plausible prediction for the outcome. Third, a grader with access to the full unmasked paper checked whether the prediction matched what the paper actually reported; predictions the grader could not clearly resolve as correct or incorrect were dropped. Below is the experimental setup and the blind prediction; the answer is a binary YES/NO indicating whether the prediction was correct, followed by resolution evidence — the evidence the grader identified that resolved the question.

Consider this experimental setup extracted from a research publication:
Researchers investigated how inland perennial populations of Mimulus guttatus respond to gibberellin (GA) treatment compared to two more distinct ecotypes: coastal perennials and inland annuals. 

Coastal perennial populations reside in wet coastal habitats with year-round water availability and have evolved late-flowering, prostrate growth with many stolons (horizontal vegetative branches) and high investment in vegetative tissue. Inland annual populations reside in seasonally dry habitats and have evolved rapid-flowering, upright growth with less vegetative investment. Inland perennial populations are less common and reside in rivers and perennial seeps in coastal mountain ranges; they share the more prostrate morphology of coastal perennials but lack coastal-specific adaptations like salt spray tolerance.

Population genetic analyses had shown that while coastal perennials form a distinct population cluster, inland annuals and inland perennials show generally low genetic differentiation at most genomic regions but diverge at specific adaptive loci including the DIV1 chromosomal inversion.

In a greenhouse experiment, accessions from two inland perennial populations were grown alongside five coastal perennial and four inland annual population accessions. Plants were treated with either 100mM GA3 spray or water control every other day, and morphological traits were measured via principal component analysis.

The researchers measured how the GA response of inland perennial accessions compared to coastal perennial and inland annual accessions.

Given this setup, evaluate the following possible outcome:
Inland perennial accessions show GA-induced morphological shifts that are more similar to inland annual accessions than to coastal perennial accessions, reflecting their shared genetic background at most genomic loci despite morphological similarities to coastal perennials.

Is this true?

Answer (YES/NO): NO